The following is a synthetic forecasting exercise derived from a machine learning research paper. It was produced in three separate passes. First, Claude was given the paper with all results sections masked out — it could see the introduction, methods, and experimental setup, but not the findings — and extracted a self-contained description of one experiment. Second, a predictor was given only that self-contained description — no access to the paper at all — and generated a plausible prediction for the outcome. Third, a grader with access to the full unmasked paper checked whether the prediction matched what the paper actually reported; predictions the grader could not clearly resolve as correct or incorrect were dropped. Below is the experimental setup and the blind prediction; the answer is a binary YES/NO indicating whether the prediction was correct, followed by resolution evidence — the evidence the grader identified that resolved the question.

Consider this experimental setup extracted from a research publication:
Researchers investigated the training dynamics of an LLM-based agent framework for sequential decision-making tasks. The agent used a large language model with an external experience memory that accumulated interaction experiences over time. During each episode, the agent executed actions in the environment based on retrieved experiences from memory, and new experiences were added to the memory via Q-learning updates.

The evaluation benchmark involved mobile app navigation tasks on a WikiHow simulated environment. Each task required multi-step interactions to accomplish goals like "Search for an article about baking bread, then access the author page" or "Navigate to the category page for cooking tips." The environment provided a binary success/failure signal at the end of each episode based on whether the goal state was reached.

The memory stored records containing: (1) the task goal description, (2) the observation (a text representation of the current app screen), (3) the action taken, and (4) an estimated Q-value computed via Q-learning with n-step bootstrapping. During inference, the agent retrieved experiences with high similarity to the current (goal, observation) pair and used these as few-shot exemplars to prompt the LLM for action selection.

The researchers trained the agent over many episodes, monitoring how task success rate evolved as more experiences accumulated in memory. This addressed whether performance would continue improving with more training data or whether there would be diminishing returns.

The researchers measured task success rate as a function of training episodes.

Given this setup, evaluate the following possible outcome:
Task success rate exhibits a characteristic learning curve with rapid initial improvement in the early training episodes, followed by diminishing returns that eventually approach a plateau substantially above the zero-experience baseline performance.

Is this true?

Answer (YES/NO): NO